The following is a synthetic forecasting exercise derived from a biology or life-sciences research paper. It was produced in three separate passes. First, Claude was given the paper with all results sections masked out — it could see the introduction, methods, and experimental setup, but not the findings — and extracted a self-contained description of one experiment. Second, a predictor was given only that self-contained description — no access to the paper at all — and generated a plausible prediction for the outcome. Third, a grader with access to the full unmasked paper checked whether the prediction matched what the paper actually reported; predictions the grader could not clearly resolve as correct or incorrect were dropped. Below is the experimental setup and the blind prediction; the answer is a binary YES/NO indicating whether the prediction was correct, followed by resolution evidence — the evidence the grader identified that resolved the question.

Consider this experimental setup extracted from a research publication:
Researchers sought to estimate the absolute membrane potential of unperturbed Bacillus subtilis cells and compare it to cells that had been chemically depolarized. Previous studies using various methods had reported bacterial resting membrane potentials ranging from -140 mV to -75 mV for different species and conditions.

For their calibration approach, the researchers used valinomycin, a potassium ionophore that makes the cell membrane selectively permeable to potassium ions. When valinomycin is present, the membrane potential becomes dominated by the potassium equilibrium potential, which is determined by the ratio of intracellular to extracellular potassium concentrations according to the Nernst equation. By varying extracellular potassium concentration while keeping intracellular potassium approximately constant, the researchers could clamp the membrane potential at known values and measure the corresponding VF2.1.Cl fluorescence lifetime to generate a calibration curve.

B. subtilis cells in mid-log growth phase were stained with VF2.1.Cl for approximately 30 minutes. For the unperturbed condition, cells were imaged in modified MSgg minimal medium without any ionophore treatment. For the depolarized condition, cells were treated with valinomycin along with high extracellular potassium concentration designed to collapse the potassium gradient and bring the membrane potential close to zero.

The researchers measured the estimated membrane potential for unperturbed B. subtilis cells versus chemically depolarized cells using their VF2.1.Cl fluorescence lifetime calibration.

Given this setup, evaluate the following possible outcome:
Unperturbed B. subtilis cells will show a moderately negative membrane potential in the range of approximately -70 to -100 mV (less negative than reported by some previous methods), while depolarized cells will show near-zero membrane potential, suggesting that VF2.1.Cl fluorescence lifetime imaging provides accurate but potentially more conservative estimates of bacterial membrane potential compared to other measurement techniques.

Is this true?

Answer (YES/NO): NO